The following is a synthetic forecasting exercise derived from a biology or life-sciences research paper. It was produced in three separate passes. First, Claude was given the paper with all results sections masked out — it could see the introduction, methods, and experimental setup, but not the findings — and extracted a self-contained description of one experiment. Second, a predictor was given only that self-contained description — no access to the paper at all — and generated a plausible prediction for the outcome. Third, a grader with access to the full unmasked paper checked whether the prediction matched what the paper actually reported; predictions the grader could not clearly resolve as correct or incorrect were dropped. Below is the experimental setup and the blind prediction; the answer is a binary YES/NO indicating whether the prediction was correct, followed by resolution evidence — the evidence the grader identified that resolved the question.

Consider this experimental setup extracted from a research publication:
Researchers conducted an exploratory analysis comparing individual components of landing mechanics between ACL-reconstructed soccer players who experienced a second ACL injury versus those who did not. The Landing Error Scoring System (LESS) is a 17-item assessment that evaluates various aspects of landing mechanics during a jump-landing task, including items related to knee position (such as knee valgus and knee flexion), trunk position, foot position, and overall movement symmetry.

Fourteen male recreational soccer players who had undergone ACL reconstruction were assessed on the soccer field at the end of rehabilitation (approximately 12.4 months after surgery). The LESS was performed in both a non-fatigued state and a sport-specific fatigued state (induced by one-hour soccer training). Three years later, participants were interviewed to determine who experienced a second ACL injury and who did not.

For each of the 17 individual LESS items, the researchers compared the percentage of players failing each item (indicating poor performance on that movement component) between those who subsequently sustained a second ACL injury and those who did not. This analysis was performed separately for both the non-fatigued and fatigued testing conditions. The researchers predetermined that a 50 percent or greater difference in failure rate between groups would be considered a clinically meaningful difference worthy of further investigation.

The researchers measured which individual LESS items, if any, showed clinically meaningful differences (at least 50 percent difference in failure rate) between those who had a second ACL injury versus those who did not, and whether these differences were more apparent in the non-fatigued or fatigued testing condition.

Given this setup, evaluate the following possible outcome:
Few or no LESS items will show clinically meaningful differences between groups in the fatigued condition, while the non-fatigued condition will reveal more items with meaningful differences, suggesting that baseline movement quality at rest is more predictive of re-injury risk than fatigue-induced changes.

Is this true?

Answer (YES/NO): NO